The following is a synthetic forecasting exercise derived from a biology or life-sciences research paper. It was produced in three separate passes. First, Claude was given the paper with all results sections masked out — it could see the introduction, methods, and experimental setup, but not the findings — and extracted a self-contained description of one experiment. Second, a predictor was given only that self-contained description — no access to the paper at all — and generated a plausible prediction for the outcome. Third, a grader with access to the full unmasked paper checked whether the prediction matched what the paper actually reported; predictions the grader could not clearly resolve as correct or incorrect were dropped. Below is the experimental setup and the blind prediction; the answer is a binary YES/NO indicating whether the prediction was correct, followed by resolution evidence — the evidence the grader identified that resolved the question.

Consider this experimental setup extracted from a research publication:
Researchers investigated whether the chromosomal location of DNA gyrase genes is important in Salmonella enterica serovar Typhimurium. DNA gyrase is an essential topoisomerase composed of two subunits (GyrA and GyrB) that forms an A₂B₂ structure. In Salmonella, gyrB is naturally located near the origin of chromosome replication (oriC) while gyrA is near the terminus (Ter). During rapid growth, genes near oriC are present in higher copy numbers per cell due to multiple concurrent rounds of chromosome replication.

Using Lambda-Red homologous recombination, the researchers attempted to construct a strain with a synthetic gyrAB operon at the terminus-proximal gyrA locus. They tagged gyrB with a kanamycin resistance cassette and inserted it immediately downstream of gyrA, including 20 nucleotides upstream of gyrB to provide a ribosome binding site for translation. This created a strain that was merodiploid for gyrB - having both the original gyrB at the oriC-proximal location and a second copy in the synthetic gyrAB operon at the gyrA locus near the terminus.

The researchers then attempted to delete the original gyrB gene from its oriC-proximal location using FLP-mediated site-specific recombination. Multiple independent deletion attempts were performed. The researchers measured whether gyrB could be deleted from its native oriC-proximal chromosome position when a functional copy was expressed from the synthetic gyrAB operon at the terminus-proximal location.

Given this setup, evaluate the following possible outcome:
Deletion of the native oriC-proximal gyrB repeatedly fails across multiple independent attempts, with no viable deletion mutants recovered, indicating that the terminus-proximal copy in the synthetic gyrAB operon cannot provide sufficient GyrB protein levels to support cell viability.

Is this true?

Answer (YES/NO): YES